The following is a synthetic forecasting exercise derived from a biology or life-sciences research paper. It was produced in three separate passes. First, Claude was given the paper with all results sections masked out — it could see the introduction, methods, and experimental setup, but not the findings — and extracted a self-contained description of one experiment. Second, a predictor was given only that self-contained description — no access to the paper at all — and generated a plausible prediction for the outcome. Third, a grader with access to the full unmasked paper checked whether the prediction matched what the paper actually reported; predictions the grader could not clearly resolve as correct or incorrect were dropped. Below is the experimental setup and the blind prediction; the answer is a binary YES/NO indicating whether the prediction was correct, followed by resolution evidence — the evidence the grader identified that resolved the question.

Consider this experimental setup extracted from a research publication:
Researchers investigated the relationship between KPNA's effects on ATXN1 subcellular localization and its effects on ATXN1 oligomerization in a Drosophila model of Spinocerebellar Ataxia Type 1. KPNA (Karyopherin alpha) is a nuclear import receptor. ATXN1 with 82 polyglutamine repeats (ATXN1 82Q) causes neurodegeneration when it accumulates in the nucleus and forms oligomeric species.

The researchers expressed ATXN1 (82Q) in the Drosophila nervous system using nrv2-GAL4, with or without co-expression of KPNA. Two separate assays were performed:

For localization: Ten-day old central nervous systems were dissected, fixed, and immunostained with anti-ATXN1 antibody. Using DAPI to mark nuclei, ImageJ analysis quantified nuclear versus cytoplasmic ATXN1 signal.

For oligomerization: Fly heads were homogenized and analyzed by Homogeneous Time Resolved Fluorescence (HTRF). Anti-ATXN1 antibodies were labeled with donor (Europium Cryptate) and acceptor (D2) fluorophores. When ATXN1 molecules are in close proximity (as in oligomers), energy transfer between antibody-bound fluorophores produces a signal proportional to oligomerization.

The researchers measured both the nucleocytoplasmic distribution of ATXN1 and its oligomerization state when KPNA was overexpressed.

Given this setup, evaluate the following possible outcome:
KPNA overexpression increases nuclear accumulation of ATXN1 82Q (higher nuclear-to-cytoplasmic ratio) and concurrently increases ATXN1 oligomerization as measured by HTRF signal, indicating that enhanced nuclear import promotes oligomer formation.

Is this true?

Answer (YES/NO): NO